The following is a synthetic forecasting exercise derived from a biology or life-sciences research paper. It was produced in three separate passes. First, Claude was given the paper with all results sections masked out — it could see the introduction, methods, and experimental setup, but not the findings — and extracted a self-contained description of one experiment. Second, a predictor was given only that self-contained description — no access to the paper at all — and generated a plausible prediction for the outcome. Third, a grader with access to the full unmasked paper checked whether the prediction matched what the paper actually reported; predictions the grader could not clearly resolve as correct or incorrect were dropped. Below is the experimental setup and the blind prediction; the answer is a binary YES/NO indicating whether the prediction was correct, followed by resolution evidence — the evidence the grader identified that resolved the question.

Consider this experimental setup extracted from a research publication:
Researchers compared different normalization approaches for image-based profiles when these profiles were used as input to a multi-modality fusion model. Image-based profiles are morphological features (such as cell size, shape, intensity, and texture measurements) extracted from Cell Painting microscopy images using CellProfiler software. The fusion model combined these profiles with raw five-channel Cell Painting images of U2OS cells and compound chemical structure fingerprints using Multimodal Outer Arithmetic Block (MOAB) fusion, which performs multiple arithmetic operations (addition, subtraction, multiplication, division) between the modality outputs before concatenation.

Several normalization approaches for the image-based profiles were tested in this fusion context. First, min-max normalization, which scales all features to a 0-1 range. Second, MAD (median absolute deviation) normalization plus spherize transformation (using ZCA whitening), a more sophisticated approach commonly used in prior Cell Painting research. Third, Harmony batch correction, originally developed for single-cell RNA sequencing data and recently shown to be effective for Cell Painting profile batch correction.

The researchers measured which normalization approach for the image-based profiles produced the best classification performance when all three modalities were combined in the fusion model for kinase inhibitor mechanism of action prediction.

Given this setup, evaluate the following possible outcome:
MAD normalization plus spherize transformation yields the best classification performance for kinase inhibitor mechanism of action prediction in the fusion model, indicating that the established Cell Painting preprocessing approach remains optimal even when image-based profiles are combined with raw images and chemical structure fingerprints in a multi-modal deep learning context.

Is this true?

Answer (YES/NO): NO